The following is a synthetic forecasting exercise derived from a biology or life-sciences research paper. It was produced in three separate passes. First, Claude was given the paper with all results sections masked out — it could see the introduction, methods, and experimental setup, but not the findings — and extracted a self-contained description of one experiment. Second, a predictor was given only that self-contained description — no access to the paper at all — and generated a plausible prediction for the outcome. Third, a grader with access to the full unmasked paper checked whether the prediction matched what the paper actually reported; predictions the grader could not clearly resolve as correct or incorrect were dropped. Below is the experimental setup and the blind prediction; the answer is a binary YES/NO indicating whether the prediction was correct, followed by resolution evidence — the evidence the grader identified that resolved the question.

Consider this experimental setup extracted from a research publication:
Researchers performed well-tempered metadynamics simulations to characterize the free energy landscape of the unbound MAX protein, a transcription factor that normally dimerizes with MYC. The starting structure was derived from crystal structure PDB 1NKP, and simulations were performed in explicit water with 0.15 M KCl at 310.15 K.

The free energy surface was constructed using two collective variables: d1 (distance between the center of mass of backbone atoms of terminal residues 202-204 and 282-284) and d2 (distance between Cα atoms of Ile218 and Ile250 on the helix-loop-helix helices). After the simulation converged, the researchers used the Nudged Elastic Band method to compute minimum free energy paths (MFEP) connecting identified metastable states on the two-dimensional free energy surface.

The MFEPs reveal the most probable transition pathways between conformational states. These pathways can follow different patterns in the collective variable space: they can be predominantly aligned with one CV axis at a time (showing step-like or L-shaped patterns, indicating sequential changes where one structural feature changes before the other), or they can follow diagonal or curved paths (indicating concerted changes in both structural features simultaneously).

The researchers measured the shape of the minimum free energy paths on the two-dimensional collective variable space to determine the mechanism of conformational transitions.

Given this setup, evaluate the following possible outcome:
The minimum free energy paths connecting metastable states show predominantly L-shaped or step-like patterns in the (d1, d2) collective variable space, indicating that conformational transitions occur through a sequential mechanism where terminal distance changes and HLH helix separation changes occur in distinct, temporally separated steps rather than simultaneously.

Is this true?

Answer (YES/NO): NO